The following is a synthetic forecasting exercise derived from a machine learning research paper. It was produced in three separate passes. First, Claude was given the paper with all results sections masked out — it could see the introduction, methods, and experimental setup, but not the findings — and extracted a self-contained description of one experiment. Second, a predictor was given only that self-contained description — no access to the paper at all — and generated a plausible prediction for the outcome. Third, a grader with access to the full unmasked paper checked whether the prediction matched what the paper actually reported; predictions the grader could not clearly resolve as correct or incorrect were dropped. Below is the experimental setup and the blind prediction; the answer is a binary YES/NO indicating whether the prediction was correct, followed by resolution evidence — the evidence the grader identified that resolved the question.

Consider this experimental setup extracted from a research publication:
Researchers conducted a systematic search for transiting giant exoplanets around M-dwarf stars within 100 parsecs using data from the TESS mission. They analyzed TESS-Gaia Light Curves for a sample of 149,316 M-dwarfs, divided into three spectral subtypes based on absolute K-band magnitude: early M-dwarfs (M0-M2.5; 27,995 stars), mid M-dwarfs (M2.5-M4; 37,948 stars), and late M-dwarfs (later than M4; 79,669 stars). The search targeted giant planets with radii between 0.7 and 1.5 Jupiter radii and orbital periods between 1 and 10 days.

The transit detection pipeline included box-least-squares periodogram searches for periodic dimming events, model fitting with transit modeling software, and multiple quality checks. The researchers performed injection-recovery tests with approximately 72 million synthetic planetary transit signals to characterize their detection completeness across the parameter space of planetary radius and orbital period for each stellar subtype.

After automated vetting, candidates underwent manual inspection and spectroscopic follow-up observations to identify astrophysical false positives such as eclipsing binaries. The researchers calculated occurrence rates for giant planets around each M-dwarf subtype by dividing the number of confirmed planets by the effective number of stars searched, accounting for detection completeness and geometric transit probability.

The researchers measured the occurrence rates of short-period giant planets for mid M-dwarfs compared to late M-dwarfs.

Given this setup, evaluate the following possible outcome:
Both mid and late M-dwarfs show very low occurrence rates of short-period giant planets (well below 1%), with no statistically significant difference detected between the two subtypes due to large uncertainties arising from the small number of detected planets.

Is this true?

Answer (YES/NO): YES